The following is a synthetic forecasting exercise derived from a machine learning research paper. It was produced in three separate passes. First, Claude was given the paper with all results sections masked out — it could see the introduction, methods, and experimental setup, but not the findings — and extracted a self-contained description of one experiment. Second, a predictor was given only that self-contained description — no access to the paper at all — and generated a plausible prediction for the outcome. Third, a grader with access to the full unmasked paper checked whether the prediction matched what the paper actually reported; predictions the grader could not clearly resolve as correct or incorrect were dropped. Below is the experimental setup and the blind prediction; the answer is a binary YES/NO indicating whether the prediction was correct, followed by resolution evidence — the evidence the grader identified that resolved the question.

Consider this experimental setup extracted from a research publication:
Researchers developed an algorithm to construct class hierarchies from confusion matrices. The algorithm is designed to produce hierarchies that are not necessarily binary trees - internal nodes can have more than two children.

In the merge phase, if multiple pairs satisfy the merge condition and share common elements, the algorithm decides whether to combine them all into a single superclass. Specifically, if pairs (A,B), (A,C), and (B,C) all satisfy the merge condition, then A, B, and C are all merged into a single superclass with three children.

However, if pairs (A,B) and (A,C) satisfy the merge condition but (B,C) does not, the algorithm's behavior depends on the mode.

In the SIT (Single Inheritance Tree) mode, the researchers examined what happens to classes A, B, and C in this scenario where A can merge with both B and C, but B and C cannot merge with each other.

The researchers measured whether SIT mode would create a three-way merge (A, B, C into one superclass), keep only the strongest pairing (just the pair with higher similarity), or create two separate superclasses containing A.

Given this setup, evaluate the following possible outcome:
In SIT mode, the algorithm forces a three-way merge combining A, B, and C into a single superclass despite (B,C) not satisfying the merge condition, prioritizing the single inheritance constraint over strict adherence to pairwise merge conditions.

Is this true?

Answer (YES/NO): NO